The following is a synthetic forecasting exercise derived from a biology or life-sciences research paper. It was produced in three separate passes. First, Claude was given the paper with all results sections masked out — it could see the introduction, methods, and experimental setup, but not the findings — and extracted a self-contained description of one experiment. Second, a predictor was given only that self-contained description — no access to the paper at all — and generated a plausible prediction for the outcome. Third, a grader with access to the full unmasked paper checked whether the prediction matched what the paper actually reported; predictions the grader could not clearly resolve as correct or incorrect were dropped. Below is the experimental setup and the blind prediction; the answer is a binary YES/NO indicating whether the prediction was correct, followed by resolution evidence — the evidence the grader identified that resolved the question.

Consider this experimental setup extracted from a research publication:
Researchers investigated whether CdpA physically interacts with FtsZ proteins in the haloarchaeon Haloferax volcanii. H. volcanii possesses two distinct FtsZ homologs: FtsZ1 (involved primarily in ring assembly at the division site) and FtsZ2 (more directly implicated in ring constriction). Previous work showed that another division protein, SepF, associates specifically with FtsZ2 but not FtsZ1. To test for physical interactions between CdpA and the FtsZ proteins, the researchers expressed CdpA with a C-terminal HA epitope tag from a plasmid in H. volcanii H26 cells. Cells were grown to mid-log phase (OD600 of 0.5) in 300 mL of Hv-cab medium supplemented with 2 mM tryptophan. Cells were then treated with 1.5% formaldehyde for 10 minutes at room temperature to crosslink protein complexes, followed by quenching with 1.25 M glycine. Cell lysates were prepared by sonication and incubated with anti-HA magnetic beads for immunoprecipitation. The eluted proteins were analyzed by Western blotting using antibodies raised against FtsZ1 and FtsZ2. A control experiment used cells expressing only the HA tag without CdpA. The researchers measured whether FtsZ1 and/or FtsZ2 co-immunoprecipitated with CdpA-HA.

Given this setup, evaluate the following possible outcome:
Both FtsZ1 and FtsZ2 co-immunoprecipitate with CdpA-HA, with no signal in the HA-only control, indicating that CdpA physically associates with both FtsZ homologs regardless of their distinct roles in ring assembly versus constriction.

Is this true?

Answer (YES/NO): NO